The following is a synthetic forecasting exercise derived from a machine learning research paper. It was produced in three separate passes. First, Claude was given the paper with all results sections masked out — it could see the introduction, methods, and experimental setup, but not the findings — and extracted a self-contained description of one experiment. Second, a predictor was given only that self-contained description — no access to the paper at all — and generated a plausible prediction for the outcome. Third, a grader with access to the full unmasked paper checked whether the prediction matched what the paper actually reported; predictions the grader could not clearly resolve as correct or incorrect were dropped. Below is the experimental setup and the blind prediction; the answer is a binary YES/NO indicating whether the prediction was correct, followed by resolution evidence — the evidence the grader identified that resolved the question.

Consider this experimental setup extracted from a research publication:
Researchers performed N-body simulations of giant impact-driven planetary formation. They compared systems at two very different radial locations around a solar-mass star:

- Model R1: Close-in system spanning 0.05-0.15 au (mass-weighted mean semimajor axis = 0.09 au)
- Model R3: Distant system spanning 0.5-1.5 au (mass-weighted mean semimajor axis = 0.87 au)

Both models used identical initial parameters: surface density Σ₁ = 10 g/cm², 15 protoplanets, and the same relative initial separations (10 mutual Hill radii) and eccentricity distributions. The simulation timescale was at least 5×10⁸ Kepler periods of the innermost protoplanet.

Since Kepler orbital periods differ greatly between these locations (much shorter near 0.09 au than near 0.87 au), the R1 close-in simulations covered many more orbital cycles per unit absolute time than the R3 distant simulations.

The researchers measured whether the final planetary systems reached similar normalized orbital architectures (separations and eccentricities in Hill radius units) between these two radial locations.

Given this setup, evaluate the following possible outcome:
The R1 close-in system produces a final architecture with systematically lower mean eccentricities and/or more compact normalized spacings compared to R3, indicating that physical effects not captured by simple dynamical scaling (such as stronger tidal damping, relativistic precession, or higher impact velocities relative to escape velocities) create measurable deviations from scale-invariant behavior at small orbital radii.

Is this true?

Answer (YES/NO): NO